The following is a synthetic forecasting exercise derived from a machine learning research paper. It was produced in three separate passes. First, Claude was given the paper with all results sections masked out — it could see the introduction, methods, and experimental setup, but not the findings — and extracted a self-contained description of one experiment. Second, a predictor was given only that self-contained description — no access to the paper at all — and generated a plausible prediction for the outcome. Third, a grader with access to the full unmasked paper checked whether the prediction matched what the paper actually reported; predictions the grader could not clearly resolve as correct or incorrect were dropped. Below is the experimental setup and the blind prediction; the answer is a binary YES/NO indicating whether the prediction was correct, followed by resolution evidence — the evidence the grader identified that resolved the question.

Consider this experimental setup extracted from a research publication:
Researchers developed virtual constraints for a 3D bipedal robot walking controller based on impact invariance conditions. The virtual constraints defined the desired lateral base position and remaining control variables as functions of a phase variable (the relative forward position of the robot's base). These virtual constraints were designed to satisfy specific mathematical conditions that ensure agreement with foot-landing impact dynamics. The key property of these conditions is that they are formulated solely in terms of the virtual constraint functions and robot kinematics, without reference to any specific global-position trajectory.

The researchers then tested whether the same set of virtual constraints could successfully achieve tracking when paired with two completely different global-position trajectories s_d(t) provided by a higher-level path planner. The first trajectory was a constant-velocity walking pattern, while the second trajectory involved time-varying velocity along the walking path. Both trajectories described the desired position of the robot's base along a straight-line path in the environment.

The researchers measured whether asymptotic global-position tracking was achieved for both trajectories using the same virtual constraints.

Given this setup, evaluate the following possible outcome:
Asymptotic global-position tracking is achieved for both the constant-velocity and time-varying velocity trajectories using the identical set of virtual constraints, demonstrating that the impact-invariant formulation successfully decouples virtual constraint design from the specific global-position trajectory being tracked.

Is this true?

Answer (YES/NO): YES